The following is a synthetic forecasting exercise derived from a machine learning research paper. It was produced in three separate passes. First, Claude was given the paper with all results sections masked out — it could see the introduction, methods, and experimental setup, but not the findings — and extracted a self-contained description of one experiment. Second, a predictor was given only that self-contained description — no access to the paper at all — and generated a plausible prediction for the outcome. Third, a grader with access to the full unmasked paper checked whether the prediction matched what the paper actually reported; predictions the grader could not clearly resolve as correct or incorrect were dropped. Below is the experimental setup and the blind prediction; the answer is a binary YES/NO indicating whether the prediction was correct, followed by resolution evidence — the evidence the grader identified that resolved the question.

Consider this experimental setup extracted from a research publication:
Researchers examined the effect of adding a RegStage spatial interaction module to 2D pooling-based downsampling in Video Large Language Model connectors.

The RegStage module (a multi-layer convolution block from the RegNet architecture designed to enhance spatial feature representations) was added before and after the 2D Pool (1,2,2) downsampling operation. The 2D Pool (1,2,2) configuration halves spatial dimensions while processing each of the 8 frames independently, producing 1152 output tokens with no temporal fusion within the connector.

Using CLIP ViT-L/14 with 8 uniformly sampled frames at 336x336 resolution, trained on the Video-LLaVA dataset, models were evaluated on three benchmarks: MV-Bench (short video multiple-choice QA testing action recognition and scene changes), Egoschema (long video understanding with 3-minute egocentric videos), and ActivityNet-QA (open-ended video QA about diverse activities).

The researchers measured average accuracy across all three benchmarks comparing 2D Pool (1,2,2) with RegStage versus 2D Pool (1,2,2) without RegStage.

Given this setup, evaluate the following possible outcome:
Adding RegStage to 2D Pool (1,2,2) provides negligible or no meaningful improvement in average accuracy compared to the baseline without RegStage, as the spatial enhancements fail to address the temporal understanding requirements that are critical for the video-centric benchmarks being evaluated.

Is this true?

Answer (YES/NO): NO